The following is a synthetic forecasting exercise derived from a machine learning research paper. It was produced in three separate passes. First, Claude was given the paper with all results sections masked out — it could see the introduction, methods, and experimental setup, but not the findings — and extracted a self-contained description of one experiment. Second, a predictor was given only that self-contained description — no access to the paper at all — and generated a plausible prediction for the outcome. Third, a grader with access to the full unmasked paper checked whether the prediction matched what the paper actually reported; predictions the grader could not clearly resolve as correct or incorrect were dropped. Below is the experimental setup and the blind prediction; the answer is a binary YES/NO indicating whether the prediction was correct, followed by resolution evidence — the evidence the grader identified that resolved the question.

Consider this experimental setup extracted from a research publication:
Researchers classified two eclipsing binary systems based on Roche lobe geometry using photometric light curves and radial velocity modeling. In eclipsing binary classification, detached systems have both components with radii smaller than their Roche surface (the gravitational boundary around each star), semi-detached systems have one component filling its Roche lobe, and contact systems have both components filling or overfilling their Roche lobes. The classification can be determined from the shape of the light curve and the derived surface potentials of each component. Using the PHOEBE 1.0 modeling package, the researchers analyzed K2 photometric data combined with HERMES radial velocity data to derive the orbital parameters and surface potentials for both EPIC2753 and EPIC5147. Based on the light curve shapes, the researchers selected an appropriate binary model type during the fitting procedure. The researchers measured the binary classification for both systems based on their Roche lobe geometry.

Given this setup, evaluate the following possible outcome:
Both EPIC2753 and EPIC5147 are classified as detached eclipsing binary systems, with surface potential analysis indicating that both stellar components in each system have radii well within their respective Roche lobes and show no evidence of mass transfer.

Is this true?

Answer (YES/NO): YES